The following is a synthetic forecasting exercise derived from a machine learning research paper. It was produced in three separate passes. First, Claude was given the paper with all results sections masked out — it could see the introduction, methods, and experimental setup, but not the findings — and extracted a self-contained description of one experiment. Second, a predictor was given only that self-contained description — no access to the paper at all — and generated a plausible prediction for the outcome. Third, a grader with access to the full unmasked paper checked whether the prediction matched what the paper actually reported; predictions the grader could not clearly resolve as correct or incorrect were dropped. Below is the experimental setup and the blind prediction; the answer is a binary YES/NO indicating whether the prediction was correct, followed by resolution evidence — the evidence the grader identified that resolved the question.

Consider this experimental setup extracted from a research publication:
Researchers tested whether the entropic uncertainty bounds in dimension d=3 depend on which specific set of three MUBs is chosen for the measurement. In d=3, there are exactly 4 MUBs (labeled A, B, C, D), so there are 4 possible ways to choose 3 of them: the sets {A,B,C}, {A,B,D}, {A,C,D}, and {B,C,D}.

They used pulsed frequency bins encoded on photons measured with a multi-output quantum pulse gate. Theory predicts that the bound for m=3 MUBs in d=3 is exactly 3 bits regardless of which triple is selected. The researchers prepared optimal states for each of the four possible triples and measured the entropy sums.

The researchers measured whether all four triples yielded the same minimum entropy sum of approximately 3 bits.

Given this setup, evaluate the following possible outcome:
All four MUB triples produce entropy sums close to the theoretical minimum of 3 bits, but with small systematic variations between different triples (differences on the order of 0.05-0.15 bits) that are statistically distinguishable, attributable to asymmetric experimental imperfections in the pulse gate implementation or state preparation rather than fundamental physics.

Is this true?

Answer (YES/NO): NO